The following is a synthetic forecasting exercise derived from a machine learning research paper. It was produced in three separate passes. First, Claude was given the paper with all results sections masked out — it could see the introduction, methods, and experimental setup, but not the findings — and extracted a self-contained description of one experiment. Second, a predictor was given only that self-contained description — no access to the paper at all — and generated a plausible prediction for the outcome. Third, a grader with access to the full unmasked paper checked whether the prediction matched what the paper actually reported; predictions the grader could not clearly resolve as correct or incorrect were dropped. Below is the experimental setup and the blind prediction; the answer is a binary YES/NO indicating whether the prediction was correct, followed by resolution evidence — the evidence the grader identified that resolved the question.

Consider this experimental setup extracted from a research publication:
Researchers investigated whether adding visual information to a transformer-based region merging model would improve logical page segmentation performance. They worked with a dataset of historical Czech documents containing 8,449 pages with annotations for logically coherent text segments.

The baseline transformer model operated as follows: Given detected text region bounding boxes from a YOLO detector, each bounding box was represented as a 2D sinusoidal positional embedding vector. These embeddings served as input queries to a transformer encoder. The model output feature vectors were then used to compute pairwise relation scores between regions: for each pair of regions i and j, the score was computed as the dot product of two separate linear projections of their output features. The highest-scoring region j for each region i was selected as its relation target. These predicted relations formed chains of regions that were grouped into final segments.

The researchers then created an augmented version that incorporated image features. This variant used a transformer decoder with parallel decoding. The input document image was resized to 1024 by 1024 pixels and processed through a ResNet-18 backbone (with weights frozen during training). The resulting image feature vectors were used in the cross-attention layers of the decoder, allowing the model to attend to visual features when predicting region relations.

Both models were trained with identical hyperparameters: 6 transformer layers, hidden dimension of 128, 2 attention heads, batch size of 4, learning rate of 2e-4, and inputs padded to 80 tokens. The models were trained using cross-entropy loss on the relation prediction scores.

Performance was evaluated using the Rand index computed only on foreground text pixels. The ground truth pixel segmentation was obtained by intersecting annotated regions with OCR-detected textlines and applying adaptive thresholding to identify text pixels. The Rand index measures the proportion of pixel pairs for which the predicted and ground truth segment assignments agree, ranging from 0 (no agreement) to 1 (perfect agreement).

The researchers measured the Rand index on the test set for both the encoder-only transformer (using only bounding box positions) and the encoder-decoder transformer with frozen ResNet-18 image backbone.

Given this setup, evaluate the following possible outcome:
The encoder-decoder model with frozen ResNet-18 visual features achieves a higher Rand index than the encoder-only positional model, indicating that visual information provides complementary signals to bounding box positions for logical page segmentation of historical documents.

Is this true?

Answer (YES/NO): YES